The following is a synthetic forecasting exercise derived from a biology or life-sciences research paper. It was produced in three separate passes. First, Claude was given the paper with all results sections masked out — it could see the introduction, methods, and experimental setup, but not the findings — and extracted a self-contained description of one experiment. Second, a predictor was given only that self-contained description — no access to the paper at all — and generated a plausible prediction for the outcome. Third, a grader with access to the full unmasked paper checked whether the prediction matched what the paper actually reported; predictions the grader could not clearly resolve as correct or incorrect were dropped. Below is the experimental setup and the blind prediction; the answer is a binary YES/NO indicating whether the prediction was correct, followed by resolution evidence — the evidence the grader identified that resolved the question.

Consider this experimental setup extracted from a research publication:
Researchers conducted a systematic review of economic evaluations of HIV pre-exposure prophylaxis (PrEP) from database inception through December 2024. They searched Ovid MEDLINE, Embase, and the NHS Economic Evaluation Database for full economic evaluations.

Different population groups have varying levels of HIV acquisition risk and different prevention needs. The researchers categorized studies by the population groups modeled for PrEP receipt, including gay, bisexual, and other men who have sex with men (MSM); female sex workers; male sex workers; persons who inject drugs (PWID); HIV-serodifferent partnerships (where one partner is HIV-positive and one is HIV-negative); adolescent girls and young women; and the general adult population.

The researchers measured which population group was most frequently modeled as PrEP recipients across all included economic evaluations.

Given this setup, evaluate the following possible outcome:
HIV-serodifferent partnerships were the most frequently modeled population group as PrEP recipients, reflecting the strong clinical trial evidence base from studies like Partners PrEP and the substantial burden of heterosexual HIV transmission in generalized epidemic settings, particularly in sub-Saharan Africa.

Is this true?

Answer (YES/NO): NO